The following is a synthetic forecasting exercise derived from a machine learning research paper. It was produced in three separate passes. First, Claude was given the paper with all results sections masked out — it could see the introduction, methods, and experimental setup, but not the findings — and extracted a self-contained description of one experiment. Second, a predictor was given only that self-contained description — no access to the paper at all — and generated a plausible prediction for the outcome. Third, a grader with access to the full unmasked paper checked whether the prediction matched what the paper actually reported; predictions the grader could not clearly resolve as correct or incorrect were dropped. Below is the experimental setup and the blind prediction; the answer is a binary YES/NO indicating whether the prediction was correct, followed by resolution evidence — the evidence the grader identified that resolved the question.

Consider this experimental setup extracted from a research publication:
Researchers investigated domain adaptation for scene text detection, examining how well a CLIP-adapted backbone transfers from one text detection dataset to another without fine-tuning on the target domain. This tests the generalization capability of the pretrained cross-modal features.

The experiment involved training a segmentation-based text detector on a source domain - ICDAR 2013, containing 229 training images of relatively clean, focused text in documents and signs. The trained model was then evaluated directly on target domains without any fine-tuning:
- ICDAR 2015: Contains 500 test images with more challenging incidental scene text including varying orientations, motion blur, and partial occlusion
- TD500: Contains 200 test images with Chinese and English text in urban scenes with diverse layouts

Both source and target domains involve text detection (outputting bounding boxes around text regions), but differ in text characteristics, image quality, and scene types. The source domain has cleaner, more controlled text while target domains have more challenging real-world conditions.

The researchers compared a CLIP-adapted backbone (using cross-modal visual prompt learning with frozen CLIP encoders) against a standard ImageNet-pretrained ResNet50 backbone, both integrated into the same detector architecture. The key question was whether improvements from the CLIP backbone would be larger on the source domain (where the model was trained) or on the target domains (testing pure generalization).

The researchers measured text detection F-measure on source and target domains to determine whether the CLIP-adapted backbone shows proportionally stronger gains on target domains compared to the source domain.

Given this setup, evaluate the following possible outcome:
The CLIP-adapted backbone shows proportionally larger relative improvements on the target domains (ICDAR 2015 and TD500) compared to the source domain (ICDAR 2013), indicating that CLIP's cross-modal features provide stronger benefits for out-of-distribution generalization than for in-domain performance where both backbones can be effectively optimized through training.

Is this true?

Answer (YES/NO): YES